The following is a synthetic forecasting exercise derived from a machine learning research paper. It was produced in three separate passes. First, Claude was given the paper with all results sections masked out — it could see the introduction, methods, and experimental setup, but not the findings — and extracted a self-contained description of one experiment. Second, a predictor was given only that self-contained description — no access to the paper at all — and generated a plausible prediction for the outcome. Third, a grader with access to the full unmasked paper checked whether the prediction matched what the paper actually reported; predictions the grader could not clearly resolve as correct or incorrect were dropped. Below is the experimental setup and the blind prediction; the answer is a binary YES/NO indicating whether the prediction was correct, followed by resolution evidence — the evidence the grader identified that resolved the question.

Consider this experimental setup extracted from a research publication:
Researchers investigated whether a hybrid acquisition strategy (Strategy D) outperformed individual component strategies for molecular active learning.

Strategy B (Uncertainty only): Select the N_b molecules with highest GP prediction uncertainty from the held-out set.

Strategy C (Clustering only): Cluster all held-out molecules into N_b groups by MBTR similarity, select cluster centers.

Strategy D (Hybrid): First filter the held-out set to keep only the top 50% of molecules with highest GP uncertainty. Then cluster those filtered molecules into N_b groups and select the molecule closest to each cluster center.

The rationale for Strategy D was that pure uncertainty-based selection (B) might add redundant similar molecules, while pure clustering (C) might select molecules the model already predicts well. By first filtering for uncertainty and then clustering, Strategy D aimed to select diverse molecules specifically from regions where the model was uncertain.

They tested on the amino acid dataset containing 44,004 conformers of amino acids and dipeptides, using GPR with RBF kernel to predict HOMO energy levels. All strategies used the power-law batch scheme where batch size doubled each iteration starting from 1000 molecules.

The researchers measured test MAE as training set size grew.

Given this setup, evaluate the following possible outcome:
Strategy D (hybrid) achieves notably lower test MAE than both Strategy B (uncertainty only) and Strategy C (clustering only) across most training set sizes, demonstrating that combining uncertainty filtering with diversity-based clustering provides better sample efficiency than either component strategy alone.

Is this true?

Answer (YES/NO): YES